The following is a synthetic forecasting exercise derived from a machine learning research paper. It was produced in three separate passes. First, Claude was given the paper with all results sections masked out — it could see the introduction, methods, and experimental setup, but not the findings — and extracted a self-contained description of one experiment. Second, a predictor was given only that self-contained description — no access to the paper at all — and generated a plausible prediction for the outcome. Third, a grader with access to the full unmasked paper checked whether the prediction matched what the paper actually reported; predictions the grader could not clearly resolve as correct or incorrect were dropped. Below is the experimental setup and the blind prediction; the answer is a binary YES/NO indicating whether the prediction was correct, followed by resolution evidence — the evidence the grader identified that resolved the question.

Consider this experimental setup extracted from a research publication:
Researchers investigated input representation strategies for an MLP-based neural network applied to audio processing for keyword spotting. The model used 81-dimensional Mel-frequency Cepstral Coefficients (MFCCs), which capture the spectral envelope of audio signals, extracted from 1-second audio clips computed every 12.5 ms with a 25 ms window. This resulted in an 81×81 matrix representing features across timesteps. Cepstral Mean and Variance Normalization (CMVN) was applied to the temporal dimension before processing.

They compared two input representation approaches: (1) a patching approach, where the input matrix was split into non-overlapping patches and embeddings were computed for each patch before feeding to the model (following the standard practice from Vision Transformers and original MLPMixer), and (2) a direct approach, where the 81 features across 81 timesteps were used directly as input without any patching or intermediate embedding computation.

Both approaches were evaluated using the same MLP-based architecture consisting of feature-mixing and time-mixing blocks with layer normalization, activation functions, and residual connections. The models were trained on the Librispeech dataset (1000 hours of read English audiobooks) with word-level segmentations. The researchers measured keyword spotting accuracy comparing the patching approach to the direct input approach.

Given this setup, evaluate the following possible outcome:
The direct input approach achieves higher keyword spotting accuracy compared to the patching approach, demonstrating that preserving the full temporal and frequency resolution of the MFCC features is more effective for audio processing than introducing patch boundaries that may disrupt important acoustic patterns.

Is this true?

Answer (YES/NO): YES